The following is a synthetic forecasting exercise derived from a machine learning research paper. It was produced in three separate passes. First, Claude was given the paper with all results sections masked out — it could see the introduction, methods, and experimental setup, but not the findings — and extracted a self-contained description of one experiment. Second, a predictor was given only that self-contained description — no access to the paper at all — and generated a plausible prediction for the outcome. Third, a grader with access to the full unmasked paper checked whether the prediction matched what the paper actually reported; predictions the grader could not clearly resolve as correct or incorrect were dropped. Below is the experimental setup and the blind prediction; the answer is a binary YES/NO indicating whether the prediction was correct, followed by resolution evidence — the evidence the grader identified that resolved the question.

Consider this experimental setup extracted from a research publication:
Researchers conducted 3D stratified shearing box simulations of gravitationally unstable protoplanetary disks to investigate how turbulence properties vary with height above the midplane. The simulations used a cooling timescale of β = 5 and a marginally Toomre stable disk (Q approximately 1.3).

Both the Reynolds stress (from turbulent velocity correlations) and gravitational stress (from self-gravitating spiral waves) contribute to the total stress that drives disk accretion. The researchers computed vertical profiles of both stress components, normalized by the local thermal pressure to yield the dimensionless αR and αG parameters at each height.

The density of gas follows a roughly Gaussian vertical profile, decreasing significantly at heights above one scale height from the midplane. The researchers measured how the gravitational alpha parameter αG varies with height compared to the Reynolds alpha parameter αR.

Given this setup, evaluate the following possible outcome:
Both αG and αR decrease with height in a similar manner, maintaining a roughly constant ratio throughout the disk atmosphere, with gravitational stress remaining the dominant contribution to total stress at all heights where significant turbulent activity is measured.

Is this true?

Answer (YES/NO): NO